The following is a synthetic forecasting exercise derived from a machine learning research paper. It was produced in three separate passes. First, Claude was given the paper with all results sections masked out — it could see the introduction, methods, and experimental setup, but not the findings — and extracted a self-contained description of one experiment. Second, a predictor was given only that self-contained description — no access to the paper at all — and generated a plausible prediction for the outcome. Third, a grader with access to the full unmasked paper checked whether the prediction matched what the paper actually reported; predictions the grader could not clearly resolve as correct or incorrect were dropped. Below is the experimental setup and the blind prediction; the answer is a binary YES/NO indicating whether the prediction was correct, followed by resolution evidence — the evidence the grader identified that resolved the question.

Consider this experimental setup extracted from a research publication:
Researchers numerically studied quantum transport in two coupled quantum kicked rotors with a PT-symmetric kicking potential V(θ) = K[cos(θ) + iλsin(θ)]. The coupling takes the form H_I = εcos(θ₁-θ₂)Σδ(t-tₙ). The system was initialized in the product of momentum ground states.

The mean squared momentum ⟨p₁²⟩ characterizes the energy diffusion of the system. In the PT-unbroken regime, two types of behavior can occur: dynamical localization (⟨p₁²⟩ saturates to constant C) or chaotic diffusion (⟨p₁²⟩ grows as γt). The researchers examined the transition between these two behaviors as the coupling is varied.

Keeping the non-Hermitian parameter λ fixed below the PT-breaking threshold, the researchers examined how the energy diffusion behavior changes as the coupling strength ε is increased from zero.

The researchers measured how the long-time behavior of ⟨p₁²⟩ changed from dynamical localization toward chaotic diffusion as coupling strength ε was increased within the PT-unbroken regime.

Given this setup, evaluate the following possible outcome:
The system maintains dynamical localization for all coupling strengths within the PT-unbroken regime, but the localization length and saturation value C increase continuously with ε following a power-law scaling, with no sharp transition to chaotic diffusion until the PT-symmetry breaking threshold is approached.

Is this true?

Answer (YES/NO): NO